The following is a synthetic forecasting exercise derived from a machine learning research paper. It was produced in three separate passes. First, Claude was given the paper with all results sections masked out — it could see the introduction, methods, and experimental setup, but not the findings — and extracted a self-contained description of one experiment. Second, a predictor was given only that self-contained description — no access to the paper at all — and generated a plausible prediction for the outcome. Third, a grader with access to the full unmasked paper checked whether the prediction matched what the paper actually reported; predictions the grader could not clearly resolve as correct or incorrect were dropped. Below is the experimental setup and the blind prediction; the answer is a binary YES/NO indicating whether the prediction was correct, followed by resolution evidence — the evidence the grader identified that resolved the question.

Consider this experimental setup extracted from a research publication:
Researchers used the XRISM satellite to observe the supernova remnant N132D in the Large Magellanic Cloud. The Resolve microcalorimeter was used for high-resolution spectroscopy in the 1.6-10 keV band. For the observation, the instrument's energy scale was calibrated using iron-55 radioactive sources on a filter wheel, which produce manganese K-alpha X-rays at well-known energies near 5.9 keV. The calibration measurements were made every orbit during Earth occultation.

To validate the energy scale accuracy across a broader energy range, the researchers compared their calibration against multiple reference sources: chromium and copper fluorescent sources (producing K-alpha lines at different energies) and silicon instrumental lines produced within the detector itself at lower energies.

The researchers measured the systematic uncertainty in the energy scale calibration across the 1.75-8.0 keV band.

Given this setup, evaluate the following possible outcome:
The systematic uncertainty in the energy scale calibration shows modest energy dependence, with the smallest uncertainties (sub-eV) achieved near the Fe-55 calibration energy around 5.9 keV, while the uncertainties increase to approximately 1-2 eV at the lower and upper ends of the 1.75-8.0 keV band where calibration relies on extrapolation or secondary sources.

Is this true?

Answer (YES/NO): NO